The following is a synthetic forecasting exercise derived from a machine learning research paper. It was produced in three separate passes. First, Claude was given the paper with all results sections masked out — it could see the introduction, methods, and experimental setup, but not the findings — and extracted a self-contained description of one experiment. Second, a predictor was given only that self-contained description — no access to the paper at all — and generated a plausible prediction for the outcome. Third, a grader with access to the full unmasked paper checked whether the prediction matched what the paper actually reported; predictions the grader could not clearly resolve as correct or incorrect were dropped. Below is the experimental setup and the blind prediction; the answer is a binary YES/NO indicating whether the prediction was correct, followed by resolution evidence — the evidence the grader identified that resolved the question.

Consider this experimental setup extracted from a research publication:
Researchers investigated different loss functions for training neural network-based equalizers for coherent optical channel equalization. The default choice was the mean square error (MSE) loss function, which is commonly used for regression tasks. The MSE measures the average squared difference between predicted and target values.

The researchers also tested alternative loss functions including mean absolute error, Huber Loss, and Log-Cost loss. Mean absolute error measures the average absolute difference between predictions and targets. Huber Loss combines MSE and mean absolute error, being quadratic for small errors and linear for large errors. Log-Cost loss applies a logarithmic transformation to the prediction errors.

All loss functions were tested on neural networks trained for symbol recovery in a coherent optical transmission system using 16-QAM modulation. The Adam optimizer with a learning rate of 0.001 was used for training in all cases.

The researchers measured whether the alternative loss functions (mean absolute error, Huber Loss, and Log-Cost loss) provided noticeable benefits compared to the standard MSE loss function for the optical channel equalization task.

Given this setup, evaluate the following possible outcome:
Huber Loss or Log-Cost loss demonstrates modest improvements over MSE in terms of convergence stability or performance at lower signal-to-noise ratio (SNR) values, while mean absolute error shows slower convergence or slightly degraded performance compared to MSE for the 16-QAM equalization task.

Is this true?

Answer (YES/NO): NO